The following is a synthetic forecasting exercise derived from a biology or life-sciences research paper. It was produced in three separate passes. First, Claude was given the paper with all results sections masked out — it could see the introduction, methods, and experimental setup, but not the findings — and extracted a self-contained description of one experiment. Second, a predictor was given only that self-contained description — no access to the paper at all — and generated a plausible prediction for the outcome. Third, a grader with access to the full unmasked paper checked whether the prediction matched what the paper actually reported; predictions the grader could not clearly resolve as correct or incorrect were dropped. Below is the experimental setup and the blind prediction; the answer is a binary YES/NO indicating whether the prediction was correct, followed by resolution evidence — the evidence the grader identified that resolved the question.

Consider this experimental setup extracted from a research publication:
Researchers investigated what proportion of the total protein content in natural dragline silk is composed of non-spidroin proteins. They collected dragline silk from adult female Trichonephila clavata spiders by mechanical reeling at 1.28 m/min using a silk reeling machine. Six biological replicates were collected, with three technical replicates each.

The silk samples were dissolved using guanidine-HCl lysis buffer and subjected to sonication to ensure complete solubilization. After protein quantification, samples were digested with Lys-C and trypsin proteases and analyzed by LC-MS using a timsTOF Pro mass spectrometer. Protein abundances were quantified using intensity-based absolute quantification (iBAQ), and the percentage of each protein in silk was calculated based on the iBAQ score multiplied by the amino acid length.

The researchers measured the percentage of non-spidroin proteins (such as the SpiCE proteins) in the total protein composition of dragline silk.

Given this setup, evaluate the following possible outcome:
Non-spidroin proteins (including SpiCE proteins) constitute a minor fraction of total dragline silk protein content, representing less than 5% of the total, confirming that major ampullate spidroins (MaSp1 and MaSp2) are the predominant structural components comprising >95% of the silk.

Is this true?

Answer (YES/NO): NO